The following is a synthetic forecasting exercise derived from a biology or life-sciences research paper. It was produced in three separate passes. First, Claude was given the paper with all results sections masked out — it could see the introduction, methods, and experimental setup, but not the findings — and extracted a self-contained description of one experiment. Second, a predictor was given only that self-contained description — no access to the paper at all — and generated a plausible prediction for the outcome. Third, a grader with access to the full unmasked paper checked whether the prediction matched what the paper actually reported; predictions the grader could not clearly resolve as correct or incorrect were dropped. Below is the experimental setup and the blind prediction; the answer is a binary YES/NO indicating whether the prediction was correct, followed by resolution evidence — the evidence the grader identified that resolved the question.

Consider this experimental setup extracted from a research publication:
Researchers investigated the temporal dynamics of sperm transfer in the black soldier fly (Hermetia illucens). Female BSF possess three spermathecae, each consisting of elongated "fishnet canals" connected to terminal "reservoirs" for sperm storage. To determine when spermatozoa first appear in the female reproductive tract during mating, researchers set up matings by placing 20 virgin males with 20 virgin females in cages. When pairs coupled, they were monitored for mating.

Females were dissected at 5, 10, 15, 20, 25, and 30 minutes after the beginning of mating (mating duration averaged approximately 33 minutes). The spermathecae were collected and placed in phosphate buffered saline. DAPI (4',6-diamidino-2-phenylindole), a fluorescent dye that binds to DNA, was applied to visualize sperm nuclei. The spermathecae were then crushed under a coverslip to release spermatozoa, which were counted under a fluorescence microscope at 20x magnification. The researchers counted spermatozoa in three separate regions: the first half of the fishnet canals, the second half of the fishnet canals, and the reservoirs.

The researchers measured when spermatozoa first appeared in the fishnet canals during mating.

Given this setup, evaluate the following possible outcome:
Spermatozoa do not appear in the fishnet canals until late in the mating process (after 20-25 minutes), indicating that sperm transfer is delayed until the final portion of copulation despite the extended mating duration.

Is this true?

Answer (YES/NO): NO